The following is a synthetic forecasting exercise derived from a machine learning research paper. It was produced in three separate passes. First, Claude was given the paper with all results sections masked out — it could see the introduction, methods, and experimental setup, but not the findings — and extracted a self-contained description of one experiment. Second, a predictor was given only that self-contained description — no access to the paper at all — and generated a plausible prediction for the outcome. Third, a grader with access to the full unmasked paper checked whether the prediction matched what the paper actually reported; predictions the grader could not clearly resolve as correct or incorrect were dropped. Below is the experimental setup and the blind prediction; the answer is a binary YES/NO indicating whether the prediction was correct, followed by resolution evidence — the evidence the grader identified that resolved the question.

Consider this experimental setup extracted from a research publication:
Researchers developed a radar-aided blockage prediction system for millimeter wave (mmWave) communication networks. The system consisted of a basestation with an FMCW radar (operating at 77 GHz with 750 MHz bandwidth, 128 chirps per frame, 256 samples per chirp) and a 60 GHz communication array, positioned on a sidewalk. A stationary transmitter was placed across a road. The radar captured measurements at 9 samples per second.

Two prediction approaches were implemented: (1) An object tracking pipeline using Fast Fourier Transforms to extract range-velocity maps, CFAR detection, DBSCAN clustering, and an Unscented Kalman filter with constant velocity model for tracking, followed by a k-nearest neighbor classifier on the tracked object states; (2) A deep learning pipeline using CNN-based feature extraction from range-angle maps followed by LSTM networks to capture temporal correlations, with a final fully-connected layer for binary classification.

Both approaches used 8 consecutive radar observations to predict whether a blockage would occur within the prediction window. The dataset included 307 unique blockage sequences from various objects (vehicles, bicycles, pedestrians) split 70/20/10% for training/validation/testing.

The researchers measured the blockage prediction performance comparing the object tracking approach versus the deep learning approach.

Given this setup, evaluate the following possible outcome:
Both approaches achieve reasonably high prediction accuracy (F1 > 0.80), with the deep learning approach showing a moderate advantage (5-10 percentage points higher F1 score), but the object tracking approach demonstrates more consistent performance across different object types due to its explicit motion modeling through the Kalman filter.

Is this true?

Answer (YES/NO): NO